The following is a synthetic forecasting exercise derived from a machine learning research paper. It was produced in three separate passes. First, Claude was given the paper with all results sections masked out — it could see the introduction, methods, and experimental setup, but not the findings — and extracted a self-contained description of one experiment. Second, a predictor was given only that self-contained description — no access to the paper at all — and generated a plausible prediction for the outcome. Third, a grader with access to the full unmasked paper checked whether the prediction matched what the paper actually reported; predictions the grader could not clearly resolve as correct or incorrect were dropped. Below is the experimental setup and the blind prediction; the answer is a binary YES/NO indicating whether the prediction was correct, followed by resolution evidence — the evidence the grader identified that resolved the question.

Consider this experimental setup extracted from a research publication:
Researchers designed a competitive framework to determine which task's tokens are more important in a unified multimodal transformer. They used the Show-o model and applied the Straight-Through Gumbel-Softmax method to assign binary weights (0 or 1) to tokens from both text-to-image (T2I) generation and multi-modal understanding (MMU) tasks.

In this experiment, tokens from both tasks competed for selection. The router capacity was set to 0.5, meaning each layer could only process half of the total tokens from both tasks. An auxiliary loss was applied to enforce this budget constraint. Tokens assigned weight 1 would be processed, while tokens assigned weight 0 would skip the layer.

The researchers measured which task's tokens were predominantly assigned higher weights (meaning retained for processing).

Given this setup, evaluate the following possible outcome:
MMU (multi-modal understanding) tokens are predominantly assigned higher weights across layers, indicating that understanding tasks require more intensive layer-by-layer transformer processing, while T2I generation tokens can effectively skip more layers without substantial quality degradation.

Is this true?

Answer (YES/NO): NO